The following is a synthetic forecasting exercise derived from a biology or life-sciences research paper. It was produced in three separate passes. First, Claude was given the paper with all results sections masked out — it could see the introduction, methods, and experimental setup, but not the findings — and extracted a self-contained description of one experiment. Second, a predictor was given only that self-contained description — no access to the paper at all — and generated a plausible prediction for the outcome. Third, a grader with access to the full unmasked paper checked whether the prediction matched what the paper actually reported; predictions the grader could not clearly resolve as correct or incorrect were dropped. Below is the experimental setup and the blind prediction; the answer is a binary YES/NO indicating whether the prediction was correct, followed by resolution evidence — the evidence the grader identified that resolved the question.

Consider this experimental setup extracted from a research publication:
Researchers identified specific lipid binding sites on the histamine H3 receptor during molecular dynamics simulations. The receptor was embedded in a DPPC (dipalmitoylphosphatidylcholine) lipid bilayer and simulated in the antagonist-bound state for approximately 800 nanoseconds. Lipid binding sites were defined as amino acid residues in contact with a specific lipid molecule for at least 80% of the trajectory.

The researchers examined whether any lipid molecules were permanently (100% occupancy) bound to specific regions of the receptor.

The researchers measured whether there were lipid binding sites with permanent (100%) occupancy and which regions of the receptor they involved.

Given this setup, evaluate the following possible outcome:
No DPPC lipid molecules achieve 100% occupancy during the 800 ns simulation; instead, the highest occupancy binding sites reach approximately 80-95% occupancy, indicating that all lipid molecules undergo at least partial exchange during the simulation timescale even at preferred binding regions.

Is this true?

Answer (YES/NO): NO